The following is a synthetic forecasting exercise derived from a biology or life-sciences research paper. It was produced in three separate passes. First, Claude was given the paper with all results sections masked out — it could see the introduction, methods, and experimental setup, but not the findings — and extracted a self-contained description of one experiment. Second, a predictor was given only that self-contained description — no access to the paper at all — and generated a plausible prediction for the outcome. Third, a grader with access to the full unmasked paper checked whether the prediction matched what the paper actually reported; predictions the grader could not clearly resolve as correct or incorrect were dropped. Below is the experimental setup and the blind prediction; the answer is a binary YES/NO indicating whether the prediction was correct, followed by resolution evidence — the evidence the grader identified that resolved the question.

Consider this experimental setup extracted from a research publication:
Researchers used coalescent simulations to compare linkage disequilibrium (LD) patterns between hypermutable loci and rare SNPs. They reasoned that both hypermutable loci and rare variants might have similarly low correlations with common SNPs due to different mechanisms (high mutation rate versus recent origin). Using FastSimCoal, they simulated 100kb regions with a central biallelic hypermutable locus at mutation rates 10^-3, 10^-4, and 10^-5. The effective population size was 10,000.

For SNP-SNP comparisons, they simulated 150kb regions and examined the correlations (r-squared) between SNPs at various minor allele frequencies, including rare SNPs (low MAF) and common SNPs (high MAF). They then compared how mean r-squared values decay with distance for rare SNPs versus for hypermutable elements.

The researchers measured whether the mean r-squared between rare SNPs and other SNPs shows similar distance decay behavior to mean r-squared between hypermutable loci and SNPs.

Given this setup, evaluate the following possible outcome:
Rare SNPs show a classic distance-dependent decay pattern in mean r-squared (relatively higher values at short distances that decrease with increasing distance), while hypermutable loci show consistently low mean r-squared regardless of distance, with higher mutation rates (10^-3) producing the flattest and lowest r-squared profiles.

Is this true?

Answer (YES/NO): NO